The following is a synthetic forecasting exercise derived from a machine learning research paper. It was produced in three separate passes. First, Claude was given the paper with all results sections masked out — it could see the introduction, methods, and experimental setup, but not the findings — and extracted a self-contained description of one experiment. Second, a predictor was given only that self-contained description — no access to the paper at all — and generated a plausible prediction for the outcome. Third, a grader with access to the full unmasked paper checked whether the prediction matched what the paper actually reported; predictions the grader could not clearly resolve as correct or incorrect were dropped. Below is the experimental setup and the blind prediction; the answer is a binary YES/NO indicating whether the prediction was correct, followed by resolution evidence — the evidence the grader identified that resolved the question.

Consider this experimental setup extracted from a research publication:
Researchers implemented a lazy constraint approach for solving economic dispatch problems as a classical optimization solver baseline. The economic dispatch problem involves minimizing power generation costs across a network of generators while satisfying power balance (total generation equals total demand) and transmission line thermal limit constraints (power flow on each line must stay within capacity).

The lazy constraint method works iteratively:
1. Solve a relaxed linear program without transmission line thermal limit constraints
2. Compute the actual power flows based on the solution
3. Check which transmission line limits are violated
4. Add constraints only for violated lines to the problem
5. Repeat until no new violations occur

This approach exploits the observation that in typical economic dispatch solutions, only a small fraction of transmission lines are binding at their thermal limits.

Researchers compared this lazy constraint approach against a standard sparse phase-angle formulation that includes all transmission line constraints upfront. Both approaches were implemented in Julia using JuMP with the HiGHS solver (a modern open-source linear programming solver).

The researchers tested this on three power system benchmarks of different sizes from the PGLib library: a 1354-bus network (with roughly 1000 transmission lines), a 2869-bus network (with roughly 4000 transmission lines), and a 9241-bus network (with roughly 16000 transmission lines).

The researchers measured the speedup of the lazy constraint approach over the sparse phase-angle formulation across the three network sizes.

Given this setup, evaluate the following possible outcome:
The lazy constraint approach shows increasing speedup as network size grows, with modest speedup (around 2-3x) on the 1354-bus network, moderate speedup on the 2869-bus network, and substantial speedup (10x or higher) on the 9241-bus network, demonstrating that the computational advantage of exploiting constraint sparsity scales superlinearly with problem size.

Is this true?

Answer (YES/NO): NO